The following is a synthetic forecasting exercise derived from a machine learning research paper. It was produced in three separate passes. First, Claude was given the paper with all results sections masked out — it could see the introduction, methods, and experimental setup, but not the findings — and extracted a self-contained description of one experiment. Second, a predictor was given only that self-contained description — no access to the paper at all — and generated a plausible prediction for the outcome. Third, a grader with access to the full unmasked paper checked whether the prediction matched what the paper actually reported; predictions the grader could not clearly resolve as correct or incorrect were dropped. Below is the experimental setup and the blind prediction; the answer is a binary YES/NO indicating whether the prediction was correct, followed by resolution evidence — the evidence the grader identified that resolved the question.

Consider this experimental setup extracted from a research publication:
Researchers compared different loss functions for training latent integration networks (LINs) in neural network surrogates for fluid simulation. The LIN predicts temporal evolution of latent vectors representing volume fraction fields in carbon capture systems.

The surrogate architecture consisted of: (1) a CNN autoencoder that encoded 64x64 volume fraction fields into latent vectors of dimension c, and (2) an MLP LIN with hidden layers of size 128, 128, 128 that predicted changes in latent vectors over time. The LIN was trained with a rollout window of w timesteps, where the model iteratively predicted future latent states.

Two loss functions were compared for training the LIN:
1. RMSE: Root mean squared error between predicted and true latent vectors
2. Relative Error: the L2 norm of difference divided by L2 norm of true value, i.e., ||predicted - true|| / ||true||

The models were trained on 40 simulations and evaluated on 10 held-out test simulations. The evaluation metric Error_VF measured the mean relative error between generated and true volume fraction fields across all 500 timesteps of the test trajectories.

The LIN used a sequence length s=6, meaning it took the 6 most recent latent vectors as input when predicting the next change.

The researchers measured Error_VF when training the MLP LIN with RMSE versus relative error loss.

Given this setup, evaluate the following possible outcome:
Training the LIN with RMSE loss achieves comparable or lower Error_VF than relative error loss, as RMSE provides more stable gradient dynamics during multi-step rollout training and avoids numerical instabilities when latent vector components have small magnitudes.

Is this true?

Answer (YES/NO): NO